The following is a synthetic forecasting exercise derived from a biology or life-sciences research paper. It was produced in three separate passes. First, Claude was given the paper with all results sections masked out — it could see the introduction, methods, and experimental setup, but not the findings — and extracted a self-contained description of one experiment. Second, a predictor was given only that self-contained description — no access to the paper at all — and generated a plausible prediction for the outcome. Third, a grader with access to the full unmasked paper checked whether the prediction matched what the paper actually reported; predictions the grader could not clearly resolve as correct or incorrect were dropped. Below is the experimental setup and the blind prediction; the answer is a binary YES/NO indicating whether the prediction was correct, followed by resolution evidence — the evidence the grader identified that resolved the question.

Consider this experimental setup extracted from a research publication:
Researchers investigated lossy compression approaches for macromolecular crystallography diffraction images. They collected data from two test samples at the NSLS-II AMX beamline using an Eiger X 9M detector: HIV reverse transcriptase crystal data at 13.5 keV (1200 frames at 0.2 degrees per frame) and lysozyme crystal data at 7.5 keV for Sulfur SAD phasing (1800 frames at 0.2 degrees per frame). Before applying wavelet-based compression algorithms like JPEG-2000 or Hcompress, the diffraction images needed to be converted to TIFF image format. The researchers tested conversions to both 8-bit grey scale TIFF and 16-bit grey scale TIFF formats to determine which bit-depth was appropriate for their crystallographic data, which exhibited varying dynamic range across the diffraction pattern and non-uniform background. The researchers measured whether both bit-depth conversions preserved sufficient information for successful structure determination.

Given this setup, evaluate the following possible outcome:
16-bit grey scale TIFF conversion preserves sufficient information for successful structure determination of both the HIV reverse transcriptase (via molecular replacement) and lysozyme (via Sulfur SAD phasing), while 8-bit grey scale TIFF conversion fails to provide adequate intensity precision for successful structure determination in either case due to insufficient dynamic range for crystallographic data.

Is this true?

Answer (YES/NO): YES